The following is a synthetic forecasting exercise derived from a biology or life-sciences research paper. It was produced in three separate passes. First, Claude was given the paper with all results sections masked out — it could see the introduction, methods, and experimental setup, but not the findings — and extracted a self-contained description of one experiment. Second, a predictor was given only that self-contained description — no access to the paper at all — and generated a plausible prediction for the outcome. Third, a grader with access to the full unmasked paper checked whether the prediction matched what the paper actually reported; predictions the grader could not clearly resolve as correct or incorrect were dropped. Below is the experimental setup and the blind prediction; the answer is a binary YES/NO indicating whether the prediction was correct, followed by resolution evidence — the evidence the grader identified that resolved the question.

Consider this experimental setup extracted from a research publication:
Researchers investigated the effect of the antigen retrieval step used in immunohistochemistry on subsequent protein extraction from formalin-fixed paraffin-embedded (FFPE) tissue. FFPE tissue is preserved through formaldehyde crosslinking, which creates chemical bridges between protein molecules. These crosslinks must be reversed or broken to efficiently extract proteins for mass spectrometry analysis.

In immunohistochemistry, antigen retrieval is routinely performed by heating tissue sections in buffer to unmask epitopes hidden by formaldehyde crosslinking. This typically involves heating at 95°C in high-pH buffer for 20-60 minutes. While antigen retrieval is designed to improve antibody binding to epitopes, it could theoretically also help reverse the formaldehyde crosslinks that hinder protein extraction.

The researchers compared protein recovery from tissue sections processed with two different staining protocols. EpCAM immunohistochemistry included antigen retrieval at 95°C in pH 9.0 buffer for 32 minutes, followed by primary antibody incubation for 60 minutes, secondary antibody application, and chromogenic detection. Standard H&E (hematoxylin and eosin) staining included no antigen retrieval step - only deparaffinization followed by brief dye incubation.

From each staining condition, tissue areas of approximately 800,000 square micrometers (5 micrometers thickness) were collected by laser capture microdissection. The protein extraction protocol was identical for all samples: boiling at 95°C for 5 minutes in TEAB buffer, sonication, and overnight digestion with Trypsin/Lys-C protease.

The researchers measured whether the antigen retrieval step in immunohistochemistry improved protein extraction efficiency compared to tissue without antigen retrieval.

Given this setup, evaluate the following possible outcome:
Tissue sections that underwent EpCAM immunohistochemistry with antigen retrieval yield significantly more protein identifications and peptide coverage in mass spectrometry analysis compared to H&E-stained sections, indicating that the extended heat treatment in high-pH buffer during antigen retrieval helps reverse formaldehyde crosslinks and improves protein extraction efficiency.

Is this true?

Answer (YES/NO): YES